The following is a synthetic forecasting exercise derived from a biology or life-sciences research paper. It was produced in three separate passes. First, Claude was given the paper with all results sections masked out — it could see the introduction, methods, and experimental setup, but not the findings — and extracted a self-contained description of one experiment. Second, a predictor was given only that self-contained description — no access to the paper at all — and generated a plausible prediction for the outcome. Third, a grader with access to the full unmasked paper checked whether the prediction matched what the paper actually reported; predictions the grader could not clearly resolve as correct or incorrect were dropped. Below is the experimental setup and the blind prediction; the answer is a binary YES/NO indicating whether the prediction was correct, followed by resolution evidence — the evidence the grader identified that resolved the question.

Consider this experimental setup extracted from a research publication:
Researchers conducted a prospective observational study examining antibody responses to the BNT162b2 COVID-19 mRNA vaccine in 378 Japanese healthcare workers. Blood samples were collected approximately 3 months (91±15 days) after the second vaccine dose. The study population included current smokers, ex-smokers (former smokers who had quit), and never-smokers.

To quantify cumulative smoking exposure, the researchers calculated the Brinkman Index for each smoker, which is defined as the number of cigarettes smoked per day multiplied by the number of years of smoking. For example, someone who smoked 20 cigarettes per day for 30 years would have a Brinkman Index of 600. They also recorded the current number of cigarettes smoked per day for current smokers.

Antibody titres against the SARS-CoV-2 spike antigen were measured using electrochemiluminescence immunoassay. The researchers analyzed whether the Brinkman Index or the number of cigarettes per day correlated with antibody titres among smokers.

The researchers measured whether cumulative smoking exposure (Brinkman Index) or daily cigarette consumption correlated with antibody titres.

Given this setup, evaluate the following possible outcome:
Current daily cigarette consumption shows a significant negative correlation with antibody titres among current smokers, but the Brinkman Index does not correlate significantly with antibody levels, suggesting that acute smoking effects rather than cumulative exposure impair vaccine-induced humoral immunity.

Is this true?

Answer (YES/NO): NO